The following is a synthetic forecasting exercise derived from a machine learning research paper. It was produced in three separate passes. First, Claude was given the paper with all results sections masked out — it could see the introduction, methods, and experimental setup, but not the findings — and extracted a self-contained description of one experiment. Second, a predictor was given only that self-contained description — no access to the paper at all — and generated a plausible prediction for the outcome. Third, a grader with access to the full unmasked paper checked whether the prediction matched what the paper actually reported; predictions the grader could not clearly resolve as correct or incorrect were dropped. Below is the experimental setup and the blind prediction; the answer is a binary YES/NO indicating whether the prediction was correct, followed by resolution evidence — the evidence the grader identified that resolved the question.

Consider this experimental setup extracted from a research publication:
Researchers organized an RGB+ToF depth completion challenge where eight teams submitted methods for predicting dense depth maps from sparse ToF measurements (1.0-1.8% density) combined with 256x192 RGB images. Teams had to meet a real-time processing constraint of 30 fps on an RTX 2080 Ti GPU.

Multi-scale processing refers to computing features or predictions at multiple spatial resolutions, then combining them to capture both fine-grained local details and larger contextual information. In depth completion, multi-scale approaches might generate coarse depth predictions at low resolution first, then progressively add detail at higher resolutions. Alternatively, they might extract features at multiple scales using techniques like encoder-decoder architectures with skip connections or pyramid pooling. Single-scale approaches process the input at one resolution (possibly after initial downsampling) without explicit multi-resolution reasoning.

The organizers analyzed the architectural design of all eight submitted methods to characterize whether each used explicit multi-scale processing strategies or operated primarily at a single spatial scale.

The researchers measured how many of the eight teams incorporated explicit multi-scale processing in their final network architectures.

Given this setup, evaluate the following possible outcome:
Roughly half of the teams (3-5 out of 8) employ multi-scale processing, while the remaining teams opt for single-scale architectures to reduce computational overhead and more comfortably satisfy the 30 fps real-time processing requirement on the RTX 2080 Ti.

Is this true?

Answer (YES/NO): YES